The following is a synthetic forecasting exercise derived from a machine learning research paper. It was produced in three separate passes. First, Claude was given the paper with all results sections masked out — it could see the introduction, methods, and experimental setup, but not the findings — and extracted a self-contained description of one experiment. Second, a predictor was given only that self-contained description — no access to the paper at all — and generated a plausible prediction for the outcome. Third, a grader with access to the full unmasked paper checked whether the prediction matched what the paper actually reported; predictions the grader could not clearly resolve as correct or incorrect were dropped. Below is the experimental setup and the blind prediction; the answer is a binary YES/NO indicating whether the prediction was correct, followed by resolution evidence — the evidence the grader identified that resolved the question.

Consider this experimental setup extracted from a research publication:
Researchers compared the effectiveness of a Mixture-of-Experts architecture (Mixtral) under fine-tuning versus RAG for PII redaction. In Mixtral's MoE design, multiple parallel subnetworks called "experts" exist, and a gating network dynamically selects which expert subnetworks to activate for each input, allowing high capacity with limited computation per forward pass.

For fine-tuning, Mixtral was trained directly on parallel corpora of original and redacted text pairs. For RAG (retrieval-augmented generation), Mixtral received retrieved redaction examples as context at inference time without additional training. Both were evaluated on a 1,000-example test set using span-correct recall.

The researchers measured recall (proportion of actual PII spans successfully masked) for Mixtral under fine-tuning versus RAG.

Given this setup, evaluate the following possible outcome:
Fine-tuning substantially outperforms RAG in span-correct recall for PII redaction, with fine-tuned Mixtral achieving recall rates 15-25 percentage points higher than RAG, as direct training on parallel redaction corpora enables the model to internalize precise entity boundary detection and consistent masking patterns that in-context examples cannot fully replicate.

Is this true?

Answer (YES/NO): YES